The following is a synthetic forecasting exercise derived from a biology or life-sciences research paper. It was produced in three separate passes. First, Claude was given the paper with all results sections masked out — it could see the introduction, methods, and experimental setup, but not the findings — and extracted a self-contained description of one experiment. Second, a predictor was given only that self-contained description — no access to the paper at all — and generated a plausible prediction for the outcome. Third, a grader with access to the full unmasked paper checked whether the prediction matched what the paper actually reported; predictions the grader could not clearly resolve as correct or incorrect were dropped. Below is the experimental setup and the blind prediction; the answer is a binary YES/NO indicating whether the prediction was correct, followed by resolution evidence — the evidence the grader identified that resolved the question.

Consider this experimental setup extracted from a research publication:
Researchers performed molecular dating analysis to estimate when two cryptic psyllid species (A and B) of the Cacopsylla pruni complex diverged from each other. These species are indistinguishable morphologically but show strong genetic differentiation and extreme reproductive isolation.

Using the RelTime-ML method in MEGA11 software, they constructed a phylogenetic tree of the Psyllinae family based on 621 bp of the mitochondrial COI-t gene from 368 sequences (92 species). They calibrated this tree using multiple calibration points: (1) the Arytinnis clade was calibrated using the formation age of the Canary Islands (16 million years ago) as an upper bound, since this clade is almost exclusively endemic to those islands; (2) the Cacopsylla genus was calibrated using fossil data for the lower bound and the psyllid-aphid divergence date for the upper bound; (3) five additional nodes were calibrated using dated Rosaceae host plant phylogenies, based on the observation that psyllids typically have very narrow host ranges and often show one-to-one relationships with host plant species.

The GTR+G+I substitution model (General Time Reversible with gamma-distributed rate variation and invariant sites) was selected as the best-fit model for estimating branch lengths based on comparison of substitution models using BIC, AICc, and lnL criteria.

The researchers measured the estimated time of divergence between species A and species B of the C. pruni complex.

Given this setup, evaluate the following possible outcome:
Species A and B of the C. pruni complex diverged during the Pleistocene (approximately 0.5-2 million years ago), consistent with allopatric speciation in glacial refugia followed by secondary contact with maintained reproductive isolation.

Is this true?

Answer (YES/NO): NO